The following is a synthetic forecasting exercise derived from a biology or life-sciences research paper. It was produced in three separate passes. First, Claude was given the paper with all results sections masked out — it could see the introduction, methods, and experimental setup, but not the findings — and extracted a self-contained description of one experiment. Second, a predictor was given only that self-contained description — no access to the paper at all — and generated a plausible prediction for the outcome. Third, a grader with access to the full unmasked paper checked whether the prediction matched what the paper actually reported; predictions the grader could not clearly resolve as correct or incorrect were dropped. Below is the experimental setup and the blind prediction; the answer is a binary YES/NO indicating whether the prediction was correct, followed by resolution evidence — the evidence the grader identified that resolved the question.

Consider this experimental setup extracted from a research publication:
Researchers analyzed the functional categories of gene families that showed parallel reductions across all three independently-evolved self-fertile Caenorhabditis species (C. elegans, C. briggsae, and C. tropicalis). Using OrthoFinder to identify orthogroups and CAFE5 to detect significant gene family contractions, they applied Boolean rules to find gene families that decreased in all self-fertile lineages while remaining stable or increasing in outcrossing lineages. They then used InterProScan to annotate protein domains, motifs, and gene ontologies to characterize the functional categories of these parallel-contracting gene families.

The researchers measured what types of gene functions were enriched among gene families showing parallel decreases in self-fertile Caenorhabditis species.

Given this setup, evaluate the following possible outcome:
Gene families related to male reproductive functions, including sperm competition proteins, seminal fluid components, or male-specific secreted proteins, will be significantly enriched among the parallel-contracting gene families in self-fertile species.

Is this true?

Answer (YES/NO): NO